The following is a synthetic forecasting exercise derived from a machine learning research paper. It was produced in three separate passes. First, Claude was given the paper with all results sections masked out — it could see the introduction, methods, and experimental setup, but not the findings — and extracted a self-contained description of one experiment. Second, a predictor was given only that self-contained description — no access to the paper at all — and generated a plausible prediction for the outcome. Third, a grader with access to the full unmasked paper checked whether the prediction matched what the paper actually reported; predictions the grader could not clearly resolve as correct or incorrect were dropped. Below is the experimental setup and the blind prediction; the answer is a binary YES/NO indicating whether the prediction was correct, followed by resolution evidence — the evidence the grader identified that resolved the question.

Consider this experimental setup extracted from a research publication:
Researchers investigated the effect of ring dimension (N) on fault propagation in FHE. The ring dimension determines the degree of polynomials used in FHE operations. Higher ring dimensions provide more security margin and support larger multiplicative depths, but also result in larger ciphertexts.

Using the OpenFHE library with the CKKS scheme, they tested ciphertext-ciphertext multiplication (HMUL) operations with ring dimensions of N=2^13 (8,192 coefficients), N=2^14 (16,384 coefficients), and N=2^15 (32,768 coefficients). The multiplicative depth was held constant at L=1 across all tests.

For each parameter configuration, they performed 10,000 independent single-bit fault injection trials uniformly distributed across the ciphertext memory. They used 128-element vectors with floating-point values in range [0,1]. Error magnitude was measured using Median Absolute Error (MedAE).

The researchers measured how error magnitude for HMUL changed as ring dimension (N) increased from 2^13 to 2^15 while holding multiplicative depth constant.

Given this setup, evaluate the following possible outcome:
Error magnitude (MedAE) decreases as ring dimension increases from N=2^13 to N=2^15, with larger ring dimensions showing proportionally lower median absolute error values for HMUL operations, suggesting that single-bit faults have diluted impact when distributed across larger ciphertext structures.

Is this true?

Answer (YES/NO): NO